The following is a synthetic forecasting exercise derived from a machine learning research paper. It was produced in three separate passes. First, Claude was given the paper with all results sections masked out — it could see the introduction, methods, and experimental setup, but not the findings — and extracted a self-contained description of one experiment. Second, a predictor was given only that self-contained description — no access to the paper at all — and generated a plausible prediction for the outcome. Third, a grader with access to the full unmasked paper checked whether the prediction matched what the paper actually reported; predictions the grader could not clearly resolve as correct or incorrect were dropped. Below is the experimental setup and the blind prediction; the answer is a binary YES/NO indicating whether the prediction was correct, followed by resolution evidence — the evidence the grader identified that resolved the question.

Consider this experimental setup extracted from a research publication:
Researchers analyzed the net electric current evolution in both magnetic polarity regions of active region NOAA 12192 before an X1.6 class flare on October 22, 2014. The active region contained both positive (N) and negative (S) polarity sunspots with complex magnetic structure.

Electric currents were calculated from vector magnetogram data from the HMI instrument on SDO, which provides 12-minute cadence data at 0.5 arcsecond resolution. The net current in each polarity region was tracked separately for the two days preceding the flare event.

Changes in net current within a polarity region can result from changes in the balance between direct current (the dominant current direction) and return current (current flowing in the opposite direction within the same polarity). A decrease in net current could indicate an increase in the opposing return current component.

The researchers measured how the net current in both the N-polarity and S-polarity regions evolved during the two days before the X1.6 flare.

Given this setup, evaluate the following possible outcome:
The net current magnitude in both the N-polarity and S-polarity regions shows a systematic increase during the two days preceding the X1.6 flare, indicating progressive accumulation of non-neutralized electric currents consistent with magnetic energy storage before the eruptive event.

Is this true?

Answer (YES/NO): NO